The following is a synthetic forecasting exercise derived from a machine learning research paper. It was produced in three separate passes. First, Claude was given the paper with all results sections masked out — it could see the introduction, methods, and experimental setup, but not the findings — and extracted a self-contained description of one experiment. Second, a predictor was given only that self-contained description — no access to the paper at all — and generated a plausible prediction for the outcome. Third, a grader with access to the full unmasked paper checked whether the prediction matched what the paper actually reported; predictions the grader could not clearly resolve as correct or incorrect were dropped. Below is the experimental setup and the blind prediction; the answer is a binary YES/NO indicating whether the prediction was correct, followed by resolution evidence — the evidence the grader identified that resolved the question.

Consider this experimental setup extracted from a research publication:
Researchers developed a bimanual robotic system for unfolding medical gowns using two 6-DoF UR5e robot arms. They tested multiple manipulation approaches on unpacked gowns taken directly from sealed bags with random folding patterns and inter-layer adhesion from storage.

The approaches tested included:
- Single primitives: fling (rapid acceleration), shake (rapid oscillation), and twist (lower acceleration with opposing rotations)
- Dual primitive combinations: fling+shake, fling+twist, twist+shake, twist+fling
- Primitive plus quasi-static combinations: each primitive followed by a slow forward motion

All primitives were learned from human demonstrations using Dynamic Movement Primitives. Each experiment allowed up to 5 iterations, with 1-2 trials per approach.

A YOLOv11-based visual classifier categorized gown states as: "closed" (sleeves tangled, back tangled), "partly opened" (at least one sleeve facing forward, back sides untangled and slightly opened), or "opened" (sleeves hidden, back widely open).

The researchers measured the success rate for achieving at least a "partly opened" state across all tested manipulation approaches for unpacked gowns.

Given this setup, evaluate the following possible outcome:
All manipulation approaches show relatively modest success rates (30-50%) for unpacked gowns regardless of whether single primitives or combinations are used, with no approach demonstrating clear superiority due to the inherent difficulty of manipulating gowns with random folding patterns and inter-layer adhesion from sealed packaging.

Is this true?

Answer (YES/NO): NO